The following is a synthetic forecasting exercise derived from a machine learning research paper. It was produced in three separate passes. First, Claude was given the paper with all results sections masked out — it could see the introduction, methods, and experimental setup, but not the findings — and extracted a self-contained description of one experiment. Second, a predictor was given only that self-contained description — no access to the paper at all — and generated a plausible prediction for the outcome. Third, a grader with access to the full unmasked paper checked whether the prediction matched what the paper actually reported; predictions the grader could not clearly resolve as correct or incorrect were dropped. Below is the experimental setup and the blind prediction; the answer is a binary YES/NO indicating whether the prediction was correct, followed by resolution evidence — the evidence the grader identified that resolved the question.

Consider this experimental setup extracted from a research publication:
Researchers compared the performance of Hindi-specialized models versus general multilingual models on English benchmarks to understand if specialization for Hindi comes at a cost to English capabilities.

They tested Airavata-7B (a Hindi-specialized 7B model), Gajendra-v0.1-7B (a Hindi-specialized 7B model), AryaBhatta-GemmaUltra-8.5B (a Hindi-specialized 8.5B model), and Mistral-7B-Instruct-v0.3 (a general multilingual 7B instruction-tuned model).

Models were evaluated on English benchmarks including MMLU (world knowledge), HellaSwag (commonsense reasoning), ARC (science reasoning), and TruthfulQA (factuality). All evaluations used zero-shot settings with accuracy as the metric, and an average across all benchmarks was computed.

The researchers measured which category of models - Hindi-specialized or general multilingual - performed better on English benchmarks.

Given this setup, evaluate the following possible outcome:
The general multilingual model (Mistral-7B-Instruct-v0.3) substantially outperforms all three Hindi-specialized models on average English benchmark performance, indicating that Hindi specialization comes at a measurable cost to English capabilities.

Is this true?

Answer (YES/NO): YES